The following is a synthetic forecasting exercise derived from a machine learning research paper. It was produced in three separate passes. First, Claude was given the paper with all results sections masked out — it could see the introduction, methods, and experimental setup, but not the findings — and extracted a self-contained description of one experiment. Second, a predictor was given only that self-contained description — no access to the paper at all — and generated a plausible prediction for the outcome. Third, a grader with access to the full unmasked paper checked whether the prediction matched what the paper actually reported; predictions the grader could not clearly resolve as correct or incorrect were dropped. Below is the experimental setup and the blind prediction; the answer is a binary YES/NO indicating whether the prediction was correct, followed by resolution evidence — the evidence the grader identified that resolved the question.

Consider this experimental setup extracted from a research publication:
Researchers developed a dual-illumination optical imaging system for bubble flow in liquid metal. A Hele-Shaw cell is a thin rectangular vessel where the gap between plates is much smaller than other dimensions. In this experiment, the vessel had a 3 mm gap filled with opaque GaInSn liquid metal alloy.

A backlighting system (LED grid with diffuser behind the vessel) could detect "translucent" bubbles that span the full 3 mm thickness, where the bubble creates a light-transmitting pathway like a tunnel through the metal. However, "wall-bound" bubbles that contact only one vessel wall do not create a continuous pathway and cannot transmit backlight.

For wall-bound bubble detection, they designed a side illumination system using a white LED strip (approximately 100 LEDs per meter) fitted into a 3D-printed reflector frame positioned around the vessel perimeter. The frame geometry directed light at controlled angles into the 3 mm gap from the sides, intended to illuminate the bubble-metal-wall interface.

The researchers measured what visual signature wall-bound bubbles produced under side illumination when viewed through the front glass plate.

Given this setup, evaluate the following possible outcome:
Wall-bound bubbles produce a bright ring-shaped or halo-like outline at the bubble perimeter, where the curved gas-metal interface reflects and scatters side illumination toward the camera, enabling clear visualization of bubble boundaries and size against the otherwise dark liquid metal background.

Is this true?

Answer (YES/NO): YES